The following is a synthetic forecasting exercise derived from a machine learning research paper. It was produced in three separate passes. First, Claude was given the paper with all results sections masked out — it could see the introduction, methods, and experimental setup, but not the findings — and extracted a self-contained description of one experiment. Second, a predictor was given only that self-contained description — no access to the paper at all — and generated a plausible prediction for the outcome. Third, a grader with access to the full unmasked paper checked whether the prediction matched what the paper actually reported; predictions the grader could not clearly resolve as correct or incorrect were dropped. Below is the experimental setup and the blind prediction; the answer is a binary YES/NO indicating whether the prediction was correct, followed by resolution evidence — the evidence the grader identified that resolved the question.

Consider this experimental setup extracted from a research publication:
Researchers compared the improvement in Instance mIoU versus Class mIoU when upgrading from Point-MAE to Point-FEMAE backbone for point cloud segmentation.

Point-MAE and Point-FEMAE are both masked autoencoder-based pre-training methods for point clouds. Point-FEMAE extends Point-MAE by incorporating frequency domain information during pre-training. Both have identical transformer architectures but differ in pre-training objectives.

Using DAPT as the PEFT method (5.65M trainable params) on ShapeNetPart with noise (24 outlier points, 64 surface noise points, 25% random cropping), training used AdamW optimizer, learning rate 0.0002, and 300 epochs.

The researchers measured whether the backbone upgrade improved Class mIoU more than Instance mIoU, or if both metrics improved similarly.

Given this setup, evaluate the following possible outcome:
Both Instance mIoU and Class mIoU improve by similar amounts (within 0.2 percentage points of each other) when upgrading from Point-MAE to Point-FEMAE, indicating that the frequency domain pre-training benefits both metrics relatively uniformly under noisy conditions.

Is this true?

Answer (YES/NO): YES